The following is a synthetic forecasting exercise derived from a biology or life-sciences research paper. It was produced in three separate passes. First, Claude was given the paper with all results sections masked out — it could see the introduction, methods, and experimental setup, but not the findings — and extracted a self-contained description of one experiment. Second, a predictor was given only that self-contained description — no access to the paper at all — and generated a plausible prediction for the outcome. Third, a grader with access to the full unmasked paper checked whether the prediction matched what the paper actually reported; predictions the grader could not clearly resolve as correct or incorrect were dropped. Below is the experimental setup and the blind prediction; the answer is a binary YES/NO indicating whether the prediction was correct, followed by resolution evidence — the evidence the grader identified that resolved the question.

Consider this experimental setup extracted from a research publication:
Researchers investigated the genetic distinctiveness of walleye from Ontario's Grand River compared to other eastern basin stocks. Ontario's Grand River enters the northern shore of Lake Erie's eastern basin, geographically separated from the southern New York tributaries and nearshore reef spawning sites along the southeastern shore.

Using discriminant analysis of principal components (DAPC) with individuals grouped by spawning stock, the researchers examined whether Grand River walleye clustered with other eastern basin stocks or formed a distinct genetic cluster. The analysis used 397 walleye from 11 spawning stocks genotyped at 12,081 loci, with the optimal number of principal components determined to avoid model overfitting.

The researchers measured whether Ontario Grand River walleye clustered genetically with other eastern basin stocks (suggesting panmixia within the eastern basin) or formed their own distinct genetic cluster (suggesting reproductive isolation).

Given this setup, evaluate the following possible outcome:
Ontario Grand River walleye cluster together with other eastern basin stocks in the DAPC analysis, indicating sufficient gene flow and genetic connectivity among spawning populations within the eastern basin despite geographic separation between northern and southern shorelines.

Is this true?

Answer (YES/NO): NO